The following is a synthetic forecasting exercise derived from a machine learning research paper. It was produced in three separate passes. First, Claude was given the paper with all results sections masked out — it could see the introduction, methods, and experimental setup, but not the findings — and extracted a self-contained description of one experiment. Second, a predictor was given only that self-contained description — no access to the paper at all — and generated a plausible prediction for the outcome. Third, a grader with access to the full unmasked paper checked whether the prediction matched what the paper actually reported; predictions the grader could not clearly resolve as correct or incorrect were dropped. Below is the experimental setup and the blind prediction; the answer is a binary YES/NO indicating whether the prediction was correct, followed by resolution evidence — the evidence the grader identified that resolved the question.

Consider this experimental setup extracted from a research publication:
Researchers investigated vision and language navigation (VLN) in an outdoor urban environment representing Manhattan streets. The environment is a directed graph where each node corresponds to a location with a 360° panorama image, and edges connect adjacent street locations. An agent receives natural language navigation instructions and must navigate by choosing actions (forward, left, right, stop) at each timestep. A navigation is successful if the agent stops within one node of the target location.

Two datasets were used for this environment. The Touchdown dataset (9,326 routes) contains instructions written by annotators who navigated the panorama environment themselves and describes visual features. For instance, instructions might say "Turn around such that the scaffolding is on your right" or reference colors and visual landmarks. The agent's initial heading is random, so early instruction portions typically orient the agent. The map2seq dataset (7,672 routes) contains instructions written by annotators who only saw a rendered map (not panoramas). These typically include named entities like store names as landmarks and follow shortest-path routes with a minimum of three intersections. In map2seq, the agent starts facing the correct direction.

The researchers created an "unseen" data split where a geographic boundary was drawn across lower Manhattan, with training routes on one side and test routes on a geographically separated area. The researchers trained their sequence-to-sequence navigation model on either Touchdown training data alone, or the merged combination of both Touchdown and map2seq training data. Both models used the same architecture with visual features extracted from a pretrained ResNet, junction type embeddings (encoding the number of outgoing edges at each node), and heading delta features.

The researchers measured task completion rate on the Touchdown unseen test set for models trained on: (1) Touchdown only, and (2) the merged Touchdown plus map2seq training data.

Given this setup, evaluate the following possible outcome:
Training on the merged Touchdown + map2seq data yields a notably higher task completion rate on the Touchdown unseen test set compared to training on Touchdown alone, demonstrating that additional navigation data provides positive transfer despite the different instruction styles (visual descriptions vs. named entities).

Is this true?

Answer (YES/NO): YES